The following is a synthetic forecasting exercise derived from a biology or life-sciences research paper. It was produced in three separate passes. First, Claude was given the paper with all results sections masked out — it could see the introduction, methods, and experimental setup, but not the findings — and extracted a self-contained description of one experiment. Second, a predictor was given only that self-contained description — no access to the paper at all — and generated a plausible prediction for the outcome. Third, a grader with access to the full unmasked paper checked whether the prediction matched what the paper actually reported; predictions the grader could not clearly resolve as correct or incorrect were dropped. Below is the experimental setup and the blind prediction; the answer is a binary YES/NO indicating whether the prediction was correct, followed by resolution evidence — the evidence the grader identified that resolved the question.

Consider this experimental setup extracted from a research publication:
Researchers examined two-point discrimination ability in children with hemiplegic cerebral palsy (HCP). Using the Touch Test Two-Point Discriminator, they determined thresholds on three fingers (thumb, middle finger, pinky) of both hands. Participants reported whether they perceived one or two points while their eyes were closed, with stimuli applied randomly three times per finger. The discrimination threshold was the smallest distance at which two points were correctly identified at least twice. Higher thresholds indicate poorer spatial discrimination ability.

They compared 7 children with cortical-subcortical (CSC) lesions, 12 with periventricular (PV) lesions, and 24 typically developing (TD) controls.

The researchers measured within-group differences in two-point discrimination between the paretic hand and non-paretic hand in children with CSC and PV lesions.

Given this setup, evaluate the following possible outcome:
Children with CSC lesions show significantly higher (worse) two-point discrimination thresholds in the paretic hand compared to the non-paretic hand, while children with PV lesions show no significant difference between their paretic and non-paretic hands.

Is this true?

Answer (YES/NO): YES